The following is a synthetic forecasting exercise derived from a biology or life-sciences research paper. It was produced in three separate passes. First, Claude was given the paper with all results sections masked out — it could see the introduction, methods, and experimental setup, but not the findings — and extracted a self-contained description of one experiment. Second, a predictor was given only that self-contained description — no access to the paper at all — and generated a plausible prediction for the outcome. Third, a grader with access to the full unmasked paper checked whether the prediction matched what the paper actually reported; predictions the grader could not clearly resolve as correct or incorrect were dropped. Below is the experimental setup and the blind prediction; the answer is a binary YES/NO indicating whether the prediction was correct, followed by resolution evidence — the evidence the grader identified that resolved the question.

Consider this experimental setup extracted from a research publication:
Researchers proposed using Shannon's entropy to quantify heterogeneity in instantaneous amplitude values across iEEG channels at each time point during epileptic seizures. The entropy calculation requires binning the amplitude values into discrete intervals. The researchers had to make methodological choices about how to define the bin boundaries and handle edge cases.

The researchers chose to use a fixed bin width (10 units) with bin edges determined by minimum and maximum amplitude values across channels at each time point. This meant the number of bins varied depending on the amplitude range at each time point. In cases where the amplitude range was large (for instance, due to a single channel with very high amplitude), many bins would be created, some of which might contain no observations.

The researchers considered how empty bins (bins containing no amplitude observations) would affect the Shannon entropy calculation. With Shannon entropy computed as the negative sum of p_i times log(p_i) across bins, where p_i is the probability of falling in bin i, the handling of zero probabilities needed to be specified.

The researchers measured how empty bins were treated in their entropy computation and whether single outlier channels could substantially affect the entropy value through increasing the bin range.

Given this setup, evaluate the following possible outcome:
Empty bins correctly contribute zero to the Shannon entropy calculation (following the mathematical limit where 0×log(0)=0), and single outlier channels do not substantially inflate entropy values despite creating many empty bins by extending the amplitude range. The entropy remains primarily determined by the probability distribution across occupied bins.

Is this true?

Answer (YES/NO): YES